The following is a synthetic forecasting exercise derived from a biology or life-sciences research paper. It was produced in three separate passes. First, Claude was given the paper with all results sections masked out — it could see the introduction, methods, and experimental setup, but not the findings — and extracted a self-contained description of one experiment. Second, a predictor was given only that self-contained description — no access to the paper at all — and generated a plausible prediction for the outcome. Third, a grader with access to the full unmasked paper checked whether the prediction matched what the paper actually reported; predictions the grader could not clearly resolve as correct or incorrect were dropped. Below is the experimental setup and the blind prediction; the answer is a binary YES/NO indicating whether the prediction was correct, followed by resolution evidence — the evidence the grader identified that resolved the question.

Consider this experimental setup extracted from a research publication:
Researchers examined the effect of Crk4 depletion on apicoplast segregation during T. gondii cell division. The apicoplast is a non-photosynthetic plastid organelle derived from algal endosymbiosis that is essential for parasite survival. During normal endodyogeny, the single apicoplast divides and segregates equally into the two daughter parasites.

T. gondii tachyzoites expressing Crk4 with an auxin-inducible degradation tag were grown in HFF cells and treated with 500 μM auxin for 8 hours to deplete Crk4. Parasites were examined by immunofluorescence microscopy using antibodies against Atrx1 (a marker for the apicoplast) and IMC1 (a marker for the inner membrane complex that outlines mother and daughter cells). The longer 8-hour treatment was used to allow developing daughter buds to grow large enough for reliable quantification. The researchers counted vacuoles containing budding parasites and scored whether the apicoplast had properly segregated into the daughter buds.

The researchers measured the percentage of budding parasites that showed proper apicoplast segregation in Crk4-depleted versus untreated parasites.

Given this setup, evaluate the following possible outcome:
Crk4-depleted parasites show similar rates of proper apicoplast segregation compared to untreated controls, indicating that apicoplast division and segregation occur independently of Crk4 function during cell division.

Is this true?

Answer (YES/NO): NO